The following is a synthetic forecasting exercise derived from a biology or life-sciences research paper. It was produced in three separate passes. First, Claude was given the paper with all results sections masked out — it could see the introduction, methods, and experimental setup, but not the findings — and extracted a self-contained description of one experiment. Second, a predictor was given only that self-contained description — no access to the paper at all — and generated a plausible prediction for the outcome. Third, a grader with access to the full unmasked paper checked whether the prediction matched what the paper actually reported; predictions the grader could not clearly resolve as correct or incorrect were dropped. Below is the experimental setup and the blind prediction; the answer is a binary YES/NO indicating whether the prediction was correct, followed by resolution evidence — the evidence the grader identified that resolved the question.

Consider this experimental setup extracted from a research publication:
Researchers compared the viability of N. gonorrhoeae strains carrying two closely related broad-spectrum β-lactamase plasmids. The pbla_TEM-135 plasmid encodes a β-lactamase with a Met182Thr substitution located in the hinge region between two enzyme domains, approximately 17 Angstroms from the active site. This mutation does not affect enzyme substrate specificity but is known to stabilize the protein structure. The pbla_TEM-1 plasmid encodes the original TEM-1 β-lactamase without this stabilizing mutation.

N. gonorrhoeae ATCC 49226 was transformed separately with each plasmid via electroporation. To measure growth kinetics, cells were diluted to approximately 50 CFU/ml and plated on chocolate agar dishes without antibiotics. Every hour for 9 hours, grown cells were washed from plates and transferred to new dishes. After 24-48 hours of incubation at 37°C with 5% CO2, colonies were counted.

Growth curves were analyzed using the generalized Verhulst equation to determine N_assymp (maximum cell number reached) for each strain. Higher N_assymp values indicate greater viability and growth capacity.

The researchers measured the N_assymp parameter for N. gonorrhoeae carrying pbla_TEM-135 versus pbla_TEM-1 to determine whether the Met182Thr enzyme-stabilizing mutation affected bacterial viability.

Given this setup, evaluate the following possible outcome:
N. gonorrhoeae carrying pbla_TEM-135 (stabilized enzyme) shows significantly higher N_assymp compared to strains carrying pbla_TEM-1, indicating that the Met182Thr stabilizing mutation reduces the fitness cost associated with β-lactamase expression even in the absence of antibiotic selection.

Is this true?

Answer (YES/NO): YES